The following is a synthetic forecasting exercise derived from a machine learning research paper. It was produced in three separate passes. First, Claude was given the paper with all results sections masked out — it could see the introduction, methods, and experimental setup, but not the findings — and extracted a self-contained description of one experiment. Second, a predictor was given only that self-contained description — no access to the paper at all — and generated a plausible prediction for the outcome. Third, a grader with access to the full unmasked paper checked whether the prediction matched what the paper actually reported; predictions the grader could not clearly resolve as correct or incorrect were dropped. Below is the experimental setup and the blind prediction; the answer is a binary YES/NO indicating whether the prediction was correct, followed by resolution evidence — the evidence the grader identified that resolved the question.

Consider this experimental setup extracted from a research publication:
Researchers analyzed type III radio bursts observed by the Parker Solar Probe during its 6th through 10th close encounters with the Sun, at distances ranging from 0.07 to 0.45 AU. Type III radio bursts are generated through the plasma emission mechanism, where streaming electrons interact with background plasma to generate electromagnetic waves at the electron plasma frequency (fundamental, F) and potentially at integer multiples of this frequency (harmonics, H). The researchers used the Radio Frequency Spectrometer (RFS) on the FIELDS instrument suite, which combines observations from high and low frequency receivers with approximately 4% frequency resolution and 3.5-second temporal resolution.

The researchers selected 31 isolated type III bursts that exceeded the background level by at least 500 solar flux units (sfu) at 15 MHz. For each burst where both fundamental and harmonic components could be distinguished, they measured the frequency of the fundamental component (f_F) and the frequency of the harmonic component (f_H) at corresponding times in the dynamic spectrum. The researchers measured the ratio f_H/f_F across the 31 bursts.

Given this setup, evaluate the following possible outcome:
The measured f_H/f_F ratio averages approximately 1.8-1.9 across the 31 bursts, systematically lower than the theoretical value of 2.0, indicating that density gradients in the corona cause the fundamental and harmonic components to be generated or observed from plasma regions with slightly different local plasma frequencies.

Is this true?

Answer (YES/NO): NO